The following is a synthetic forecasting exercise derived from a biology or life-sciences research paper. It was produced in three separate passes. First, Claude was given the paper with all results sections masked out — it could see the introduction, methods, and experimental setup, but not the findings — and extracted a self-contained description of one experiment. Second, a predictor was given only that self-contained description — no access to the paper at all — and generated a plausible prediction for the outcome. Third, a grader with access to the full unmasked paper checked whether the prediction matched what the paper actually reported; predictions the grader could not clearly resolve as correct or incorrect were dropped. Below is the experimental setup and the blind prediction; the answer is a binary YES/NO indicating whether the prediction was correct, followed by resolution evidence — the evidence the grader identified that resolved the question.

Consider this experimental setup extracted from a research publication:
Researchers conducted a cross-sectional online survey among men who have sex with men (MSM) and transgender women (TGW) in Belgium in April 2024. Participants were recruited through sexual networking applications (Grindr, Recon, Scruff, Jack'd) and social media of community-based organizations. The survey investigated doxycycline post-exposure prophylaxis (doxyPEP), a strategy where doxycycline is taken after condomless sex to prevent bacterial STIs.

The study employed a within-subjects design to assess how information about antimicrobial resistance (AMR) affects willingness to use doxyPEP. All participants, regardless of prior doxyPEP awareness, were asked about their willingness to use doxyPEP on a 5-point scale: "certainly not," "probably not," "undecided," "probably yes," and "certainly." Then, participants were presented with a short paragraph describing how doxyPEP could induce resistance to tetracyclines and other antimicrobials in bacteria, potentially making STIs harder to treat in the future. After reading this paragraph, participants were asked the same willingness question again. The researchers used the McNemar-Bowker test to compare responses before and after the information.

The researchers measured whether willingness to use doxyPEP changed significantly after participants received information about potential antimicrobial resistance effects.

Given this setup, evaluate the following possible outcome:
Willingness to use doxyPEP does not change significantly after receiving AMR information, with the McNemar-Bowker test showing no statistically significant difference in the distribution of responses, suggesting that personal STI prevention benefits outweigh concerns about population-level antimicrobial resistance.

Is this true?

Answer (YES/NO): NO